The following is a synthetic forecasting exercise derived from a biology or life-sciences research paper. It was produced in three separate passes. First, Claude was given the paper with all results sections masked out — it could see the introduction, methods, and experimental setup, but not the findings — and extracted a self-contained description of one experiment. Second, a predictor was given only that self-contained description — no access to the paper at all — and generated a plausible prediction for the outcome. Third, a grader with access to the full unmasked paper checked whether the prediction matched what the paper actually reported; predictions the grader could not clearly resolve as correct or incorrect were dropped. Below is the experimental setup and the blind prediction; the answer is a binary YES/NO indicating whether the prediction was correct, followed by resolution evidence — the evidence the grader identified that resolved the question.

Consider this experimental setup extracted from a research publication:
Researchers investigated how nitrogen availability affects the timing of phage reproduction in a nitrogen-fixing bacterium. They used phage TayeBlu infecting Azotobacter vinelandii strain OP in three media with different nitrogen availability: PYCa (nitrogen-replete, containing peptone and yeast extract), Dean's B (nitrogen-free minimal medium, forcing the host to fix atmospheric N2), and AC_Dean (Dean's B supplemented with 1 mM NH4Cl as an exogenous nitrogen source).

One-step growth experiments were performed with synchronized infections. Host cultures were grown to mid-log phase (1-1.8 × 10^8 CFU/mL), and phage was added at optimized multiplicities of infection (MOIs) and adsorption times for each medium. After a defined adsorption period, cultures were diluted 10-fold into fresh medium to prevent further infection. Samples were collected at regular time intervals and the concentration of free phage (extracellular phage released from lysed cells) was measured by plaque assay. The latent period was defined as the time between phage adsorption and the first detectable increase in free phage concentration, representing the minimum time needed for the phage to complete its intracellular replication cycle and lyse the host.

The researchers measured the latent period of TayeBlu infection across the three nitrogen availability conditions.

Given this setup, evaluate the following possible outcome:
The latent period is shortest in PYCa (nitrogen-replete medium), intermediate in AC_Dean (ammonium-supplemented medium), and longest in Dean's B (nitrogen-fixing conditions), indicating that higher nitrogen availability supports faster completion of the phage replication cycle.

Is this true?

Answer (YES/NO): YES